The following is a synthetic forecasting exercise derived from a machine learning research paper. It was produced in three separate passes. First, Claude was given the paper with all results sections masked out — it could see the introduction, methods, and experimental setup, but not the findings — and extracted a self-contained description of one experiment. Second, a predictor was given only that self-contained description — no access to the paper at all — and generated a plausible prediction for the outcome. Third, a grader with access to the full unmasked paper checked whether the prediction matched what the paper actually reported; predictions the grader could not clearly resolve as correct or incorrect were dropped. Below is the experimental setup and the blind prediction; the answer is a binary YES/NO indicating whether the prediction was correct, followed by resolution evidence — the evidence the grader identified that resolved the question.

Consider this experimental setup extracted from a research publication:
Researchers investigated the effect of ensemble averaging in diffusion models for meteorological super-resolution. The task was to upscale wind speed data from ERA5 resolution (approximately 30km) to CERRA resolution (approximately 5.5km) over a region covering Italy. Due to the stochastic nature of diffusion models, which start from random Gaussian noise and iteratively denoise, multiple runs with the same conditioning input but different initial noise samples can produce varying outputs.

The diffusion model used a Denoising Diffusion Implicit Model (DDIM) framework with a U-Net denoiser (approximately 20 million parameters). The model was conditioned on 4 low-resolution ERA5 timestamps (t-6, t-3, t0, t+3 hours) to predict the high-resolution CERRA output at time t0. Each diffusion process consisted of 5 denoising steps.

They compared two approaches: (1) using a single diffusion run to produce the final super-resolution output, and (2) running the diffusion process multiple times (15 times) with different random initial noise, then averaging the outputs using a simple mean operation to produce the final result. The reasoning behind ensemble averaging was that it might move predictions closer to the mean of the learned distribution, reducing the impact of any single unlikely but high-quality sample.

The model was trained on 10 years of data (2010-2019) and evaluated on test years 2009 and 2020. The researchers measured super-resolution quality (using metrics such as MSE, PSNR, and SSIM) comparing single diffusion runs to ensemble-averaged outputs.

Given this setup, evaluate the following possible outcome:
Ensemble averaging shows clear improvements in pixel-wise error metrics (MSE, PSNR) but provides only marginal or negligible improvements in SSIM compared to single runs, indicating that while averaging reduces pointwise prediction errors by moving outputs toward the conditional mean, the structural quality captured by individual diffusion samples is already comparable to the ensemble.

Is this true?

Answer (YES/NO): NO